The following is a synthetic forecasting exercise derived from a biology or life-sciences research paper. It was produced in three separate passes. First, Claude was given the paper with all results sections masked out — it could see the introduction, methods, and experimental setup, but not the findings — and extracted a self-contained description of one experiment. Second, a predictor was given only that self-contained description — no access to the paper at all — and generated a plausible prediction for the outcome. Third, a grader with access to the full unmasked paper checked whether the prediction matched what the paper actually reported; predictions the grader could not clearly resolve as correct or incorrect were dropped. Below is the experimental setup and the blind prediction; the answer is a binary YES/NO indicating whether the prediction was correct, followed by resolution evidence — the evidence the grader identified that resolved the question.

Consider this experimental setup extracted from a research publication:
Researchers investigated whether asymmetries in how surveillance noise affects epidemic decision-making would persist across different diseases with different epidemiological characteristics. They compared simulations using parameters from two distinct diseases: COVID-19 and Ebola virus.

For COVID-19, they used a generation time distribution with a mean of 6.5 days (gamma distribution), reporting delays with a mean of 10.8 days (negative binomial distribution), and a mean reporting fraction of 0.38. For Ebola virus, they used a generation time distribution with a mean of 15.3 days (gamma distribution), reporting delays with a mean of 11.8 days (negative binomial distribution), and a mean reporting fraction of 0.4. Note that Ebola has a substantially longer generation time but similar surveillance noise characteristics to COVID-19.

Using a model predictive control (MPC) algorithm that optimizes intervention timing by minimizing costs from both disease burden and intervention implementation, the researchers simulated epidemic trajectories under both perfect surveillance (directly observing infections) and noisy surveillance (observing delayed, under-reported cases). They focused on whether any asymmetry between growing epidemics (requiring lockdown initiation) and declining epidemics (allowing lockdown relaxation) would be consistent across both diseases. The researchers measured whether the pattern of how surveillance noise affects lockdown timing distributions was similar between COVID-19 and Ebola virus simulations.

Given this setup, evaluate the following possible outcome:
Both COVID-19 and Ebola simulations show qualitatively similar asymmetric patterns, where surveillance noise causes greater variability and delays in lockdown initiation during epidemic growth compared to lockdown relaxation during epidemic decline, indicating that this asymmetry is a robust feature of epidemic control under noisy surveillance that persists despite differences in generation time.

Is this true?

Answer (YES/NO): YES